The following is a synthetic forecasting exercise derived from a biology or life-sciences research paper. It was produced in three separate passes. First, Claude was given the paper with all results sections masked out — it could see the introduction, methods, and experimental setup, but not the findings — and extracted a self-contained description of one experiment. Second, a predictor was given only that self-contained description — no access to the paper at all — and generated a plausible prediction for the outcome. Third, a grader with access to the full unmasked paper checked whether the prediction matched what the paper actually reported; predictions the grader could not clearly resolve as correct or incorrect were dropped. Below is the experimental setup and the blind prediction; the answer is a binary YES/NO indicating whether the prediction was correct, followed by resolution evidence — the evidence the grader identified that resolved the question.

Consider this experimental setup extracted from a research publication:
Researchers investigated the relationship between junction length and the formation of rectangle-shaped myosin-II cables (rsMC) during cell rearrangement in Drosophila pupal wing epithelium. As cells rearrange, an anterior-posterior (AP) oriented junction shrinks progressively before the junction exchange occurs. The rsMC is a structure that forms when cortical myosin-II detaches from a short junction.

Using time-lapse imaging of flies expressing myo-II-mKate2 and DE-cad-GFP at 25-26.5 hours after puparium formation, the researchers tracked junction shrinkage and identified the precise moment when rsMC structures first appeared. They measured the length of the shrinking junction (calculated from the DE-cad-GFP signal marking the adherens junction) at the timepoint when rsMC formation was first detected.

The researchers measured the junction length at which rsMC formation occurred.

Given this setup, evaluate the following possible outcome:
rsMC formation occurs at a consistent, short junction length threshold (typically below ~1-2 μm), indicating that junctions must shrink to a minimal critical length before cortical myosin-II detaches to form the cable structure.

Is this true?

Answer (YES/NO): YES